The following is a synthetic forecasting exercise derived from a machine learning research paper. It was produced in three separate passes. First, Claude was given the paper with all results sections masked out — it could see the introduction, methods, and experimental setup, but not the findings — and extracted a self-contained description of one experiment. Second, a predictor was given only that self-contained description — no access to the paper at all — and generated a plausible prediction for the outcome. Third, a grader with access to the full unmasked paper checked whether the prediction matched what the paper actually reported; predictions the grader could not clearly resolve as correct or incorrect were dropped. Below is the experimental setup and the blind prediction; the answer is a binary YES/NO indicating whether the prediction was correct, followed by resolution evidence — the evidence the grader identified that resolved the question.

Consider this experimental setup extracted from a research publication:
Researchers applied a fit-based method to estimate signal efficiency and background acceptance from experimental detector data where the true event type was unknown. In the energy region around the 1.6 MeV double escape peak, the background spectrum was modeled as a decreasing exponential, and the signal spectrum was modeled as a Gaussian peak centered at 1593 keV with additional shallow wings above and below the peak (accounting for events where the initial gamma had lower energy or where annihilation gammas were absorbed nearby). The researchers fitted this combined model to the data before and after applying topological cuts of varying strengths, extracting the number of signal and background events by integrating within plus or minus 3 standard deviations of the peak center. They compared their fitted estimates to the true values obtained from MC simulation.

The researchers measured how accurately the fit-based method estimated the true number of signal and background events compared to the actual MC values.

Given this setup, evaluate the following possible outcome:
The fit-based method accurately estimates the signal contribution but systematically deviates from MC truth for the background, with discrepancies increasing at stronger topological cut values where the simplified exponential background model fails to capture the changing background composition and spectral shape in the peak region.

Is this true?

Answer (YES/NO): NO